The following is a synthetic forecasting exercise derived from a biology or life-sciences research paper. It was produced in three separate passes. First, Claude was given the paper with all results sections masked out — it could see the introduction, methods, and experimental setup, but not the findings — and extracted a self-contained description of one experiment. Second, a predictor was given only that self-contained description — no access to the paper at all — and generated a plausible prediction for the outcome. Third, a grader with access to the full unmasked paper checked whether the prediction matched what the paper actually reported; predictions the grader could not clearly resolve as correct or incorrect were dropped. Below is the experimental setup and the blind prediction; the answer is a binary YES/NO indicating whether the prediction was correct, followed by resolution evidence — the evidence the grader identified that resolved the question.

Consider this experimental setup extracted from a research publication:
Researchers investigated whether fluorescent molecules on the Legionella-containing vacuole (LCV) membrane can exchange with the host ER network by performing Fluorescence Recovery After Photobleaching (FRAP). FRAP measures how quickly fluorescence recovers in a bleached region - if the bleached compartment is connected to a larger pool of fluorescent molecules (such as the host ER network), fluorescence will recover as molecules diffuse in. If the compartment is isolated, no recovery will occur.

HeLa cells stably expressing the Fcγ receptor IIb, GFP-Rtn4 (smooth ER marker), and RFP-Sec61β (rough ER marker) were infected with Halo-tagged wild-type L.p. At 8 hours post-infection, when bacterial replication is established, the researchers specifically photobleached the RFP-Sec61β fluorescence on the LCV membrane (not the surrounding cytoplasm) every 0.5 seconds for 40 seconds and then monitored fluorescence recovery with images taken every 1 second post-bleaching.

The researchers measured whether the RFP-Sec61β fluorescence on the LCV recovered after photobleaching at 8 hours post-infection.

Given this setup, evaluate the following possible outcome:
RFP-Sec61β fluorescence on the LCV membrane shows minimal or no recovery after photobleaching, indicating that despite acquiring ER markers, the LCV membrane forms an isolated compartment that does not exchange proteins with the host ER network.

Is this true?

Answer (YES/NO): YES